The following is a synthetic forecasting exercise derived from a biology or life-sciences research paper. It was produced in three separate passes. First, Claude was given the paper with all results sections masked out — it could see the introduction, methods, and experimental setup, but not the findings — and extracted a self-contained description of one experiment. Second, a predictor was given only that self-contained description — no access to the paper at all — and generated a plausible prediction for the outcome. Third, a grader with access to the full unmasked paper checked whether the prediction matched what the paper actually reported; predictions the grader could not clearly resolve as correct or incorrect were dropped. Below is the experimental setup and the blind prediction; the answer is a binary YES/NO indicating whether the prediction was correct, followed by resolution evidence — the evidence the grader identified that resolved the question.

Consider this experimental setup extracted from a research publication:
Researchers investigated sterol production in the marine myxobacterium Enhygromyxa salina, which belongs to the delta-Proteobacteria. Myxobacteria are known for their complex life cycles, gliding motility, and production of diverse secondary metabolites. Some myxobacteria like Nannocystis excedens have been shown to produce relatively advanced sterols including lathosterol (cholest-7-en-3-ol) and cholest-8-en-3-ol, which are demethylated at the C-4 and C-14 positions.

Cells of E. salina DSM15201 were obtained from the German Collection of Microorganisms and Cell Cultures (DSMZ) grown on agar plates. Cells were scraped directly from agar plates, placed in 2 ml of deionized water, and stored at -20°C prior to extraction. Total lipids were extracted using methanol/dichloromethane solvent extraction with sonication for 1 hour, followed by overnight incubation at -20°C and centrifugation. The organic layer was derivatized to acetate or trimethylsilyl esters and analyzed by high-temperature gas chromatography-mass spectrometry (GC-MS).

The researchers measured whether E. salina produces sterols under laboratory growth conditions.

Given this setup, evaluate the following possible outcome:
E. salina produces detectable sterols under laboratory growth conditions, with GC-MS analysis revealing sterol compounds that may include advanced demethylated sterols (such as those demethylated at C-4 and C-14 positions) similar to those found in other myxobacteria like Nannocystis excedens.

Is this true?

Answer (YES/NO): YES